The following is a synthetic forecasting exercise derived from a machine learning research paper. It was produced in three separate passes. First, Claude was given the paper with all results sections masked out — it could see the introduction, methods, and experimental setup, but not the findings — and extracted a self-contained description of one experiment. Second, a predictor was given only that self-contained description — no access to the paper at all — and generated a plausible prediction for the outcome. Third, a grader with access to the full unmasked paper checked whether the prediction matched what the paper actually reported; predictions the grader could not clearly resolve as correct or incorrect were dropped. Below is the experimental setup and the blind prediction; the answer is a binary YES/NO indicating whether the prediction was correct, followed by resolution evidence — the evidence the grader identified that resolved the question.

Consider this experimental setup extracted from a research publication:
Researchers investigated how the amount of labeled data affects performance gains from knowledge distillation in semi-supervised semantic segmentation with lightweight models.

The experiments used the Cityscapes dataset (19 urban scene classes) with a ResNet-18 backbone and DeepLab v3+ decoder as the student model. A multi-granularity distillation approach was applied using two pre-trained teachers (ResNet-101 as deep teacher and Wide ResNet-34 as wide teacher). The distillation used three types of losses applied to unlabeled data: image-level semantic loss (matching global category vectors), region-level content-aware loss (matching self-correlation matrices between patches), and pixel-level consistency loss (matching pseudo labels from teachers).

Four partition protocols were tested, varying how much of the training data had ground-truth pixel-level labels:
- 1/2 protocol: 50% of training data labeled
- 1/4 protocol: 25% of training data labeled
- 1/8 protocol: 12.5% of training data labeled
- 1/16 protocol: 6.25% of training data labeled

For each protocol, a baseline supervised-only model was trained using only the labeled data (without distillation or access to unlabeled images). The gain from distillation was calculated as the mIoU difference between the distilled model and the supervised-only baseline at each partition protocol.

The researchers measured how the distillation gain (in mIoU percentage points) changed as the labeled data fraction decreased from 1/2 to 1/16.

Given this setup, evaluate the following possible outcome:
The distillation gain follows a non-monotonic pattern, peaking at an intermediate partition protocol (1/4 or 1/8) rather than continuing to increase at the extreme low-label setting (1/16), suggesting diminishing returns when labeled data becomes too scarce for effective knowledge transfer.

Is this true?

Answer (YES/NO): NO